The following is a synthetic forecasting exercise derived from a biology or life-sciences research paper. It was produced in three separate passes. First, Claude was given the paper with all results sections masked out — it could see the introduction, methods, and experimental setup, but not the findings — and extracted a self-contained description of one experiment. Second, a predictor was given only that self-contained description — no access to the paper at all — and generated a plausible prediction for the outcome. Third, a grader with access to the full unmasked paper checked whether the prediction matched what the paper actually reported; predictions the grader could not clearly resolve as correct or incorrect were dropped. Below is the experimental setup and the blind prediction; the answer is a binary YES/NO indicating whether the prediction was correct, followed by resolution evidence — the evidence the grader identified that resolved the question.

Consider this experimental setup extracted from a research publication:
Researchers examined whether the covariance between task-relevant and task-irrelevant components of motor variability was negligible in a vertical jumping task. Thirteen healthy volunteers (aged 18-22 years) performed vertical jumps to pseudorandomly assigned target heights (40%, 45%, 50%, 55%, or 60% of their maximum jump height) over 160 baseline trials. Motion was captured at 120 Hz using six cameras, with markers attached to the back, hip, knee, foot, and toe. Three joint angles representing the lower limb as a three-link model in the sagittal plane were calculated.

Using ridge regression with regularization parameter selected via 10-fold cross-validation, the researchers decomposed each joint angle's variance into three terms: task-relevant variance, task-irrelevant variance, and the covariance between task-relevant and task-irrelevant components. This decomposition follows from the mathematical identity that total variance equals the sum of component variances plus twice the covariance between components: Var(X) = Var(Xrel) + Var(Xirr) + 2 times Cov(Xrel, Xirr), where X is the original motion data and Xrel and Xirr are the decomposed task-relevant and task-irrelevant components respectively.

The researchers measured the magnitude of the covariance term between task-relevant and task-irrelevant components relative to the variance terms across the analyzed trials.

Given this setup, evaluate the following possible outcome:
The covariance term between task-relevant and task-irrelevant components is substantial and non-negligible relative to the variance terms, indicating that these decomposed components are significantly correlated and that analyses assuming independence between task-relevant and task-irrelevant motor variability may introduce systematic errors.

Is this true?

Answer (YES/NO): NO